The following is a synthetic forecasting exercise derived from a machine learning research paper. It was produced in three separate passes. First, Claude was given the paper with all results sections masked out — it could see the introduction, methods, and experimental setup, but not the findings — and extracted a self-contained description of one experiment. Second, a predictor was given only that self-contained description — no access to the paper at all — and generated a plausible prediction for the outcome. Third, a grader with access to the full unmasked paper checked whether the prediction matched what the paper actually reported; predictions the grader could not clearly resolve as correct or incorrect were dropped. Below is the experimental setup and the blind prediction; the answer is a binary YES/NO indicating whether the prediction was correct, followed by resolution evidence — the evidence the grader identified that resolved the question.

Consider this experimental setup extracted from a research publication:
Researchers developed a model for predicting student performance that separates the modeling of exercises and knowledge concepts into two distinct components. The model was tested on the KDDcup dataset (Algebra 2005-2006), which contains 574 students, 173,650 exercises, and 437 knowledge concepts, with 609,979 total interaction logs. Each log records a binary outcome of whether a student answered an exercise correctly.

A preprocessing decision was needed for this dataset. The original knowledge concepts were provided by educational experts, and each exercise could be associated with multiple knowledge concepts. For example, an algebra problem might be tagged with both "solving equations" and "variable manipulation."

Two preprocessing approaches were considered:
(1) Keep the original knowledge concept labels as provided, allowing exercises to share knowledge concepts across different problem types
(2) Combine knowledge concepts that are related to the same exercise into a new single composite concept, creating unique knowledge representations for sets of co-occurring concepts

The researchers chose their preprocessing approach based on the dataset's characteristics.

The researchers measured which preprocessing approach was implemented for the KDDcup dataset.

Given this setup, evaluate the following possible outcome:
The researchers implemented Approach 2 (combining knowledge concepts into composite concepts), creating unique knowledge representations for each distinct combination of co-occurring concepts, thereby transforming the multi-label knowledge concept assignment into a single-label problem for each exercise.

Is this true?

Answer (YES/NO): YES